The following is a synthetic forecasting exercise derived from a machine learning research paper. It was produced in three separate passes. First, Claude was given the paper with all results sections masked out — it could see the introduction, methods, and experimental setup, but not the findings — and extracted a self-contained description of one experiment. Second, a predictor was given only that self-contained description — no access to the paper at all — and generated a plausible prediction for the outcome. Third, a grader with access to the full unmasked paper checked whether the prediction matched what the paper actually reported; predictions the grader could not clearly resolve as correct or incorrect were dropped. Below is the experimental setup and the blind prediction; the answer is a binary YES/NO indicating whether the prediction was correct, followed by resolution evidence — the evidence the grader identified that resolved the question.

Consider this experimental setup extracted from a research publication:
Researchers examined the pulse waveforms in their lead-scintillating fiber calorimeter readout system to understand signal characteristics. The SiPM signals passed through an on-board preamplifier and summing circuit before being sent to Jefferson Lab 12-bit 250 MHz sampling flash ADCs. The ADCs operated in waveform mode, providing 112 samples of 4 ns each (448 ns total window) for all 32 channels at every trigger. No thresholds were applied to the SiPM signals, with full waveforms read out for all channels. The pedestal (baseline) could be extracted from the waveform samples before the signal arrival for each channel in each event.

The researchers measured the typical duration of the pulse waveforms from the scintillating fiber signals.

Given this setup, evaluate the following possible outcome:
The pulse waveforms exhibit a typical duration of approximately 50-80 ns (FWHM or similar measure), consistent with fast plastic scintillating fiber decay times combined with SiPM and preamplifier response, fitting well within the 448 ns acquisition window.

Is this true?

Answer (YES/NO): NO